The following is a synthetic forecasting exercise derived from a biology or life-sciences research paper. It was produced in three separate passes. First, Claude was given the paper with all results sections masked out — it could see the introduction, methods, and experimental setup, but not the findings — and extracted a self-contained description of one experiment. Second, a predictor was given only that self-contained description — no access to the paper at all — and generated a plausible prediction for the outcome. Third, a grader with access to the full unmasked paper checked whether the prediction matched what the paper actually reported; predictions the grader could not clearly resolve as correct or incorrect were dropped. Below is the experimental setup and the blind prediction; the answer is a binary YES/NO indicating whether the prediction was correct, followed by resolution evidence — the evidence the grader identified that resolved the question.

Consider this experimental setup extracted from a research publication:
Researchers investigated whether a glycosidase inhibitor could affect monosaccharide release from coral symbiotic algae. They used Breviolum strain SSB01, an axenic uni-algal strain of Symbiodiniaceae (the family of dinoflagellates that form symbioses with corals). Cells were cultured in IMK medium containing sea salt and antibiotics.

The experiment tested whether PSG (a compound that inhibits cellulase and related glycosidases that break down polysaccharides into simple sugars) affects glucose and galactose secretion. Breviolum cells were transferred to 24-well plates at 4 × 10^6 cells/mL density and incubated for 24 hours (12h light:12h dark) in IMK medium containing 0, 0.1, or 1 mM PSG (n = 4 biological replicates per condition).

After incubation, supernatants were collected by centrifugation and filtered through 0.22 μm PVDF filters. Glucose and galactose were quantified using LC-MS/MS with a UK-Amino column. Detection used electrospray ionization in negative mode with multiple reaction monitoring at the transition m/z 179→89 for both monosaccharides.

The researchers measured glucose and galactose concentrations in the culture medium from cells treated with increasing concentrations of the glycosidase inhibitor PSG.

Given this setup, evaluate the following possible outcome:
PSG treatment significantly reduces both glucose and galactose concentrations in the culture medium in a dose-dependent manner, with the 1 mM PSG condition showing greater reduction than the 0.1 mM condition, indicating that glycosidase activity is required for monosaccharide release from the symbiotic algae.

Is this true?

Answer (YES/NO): YES